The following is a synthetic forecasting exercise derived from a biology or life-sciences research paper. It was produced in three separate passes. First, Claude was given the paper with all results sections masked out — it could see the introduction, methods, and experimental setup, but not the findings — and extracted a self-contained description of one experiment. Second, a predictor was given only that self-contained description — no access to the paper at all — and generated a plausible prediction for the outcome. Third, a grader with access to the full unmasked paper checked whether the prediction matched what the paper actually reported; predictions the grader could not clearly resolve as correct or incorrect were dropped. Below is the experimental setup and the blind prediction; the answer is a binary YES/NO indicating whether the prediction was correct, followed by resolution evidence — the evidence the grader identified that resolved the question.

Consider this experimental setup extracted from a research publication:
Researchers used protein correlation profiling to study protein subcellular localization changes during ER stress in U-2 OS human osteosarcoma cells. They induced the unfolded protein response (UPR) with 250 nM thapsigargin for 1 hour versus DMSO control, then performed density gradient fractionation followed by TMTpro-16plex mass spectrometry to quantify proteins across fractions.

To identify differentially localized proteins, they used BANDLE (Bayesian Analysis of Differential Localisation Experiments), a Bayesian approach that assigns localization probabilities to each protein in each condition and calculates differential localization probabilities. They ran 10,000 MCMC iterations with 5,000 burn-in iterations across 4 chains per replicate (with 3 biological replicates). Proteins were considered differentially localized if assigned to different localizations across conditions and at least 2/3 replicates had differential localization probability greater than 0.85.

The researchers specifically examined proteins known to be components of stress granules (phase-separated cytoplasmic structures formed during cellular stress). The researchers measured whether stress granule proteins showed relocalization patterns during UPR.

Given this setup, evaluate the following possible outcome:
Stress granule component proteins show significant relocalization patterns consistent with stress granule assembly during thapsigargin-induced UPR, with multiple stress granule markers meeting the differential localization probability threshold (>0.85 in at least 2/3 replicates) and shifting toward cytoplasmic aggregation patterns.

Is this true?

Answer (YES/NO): YES